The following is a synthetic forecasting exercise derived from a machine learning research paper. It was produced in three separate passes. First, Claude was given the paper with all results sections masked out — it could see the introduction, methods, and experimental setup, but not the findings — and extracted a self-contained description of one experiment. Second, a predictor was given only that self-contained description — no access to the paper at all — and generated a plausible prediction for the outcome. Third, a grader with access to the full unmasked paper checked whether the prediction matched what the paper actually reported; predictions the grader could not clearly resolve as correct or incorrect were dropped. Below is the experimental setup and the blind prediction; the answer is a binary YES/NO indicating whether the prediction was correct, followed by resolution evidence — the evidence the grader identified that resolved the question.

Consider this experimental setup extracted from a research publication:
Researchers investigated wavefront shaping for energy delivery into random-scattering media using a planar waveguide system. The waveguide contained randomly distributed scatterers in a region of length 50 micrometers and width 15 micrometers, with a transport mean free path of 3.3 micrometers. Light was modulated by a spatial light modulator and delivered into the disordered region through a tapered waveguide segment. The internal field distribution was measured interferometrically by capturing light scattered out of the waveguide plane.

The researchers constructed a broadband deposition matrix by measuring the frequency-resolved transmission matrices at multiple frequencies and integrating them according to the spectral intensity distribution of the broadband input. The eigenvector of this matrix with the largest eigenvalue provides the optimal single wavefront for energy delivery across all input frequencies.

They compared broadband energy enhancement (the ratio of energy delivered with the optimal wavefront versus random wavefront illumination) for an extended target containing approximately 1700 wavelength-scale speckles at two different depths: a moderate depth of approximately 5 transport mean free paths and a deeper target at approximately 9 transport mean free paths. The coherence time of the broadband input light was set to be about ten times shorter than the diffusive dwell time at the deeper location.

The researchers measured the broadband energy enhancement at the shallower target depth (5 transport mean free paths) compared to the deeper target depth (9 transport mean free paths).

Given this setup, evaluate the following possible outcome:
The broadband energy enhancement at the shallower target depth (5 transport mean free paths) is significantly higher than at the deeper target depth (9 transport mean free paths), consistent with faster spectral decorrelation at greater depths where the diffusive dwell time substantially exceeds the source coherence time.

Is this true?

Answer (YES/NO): NO